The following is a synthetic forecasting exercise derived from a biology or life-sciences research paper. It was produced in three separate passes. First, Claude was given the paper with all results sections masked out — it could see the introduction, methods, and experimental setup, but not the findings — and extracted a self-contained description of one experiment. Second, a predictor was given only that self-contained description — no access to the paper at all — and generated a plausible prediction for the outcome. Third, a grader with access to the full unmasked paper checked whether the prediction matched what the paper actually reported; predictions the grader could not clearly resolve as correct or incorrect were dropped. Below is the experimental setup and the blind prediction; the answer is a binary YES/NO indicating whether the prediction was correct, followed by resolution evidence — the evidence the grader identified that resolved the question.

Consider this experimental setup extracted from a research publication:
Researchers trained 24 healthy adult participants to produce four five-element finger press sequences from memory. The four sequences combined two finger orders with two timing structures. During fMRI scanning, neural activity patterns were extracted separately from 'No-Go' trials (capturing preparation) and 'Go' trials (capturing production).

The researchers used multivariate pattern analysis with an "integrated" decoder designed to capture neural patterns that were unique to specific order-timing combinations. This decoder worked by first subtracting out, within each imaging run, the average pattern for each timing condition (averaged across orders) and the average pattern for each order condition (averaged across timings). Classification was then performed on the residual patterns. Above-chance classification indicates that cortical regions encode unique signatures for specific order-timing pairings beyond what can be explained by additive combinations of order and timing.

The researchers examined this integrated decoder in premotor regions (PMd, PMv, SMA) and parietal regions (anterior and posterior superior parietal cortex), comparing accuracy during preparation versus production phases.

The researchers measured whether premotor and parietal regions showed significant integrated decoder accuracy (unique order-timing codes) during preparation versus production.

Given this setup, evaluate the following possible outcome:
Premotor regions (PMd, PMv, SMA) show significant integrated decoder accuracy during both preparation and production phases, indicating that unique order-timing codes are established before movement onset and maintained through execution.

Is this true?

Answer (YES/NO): NO